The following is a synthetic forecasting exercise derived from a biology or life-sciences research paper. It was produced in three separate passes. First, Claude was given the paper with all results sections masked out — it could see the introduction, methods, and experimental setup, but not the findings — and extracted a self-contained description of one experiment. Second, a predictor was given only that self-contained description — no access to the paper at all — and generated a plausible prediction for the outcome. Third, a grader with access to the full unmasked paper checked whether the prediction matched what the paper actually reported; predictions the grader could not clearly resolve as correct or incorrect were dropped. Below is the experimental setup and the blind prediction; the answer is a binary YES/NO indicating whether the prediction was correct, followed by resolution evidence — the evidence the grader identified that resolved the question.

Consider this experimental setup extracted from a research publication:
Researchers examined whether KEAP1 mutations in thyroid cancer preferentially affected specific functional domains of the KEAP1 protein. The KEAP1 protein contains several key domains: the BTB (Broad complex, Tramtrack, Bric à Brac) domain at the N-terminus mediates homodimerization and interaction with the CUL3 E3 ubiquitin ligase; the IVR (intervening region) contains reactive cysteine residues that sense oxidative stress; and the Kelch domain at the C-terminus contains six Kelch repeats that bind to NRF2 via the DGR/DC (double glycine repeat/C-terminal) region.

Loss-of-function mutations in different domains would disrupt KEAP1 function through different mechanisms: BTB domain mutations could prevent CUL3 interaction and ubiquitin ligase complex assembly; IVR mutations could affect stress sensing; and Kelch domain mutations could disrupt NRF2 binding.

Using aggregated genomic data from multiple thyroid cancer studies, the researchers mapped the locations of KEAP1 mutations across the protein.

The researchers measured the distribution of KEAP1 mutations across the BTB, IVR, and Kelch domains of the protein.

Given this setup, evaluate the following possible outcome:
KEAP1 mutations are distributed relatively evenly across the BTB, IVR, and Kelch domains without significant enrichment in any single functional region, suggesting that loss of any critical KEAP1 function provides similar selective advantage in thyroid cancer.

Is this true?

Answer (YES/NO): YES